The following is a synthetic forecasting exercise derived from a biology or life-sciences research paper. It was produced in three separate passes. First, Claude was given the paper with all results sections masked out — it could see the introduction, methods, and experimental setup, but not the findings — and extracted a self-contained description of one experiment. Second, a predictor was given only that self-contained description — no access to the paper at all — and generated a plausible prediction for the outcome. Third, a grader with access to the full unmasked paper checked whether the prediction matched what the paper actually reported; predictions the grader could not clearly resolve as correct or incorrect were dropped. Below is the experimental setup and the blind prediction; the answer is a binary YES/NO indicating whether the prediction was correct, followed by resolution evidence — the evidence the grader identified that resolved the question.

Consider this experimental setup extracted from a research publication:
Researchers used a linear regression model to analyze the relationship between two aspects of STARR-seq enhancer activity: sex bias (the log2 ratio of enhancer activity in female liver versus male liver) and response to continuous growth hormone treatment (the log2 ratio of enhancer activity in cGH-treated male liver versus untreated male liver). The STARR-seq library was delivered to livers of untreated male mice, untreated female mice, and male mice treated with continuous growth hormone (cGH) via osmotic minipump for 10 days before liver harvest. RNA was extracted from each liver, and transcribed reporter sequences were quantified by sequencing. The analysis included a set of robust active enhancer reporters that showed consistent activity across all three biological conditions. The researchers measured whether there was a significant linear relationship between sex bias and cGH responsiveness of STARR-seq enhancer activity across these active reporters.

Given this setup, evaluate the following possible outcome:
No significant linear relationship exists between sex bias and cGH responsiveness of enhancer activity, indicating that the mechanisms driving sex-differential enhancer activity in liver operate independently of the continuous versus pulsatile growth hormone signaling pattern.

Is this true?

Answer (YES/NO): NO